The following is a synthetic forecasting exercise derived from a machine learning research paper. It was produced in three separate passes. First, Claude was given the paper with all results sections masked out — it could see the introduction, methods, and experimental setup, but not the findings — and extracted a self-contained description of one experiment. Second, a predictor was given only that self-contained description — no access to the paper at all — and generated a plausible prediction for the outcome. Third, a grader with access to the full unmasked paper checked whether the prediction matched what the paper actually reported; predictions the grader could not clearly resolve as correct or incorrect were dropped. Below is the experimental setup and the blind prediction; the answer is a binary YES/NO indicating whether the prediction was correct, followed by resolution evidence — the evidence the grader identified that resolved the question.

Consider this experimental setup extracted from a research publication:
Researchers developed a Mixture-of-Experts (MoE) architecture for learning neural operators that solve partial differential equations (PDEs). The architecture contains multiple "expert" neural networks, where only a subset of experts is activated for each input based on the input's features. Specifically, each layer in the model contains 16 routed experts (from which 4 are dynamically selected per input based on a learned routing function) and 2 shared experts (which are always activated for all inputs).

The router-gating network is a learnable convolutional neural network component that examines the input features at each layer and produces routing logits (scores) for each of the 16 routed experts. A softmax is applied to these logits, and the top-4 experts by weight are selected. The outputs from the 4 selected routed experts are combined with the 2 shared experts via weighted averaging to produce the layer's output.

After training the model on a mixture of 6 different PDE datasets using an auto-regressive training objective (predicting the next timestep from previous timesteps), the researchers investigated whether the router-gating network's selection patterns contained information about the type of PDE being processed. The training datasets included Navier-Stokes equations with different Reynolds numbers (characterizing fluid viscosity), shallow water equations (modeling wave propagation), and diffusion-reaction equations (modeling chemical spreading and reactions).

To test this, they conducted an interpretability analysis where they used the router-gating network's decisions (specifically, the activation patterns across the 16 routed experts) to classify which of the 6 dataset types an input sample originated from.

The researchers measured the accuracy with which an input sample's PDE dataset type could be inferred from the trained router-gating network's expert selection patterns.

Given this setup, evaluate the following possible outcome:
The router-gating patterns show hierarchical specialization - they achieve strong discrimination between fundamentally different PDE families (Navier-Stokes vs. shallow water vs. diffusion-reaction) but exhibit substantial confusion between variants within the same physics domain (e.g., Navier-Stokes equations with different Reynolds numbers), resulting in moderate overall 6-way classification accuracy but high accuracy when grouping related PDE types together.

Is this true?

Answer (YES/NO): NO